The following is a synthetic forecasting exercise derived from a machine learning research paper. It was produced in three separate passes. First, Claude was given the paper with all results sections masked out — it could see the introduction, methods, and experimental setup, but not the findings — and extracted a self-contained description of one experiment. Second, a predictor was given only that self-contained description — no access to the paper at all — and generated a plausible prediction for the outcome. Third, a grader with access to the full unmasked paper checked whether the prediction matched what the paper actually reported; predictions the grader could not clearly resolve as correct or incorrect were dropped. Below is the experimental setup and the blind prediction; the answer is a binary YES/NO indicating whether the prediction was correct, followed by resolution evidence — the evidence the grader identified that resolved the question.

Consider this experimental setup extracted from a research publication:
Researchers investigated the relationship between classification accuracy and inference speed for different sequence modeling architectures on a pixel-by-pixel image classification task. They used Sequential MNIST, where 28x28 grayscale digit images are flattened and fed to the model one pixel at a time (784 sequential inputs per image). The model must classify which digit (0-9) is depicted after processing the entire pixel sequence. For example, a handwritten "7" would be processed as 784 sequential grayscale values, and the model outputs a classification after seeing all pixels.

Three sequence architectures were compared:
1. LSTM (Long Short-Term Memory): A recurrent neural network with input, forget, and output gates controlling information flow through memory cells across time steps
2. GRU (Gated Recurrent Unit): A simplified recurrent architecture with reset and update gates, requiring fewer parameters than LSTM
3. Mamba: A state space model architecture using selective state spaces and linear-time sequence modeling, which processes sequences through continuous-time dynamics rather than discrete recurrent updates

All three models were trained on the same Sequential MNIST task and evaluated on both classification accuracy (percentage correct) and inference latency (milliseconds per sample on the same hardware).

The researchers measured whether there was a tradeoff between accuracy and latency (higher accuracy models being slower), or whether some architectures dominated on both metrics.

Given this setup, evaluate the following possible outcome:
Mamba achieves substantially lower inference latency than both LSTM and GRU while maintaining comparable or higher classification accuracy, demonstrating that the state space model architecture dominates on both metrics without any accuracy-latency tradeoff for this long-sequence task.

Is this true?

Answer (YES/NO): YES